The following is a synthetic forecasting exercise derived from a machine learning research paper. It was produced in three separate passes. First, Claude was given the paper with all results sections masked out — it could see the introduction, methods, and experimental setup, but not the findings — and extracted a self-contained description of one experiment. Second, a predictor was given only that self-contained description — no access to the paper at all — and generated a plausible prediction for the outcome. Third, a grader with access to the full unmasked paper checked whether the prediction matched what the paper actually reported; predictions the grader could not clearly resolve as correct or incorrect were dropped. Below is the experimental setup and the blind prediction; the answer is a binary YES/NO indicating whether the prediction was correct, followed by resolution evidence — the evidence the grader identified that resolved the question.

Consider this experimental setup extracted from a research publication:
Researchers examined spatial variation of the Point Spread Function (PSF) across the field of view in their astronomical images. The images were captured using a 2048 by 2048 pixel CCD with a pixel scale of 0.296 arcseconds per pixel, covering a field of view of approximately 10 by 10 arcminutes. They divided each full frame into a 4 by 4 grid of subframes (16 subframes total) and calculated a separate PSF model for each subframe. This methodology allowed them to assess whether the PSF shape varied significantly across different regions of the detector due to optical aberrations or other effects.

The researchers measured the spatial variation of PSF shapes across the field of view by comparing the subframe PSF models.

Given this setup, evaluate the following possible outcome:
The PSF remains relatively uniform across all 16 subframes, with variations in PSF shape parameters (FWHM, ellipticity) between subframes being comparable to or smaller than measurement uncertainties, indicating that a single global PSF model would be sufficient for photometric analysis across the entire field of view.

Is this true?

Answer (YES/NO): YES